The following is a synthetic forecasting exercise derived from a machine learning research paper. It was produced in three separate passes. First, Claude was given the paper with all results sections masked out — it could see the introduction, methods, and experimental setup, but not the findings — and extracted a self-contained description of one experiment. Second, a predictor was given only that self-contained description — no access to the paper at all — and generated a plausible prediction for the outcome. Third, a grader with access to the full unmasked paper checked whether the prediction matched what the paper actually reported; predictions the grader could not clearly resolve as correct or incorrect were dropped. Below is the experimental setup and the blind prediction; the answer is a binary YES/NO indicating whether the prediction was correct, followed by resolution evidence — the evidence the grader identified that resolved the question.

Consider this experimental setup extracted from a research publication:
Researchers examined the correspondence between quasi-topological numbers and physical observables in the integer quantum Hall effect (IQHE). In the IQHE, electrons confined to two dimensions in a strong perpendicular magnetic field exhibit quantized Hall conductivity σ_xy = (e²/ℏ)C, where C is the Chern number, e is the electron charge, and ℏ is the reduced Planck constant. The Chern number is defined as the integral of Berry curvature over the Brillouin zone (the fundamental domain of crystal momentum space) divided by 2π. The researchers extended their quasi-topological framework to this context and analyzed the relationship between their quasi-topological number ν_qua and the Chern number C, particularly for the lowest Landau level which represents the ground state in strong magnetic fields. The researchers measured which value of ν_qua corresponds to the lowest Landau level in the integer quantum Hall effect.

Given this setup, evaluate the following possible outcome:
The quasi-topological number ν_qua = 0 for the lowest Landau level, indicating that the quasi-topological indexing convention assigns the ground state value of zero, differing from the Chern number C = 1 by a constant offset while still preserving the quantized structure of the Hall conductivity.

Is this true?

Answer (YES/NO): NO